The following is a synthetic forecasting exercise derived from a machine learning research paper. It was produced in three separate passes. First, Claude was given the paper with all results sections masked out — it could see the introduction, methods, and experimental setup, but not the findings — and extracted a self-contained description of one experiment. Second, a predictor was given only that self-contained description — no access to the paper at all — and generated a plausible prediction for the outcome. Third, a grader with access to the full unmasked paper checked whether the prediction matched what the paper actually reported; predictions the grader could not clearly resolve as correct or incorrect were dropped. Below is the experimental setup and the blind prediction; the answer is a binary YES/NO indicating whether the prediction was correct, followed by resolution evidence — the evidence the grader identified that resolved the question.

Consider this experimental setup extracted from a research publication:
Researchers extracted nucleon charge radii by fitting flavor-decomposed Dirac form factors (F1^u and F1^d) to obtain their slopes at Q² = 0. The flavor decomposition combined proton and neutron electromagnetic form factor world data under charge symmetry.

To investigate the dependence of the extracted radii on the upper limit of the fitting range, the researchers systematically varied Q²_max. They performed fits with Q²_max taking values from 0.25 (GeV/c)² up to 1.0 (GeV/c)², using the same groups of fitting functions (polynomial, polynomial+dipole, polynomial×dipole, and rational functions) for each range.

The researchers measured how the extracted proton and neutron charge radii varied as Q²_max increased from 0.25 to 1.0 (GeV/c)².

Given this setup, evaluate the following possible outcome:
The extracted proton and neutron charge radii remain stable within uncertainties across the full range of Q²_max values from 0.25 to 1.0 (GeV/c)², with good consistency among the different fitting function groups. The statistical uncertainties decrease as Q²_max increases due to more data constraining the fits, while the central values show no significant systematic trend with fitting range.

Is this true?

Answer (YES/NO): YES